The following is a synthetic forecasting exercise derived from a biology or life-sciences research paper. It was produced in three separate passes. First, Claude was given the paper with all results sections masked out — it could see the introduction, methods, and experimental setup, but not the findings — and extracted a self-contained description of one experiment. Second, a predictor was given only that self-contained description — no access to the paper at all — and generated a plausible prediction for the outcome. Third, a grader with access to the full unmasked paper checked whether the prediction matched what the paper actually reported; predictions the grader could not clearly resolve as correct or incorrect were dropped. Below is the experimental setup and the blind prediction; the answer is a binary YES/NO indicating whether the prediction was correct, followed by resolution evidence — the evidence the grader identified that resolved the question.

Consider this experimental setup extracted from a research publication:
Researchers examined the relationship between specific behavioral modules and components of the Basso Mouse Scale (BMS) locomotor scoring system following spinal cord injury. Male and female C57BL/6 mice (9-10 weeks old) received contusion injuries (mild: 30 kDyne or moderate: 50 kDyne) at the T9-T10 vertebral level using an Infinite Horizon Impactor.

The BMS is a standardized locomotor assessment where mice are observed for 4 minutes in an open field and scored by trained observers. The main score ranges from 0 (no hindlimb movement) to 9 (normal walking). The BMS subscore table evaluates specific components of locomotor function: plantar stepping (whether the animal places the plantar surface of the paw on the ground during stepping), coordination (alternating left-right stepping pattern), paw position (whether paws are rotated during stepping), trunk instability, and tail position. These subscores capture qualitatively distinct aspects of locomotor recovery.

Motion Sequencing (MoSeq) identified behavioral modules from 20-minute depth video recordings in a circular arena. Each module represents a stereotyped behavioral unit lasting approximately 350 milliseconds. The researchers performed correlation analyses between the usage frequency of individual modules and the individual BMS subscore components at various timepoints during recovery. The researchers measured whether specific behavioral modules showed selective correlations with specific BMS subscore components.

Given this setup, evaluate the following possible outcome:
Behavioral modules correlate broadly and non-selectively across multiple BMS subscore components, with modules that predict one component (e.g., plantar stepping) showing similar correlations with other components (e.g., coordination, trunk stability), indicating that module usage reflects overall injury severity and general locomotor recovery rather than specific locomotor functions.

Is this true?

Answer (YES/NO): NO